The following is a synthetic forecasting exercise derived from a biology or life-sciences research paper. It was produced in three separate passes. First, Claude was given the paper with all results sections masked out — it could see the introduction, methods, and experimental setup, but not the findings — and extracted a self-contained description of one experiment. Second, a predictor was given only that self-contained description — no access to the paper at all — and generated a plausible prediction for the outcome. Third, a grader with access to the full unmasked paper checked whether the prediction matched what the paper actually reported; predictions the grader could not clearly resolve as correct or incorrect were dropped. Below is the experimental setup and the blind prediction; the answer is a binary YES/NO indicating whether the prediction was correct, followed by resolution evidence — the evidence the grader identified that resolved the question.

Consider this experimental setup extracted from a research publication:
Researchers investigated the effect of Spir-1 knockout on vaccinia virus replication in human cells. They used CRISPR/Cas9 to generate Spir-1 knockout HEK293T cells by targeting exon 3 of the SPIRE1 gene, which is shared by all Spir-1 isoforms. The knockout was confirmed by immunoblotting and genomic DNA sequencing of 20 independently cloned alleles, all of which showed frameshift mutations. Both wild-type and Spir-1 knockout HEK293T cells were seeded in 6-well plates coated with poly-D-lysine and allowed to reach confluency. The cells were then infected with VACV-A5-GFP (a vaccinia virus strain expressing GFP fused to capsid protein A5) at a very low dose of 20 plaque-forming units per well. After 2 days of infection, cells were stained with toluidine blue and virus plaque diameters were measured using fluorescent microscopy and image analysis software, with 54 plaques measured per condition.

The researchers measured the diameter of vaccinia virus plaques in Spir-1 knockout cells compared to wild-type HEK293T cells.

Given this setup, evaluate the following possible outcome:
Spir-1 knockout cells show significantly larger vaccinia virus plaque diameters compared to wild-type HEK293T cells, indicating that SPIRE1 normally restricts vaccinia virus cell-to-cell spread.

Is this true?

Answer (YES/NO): YES